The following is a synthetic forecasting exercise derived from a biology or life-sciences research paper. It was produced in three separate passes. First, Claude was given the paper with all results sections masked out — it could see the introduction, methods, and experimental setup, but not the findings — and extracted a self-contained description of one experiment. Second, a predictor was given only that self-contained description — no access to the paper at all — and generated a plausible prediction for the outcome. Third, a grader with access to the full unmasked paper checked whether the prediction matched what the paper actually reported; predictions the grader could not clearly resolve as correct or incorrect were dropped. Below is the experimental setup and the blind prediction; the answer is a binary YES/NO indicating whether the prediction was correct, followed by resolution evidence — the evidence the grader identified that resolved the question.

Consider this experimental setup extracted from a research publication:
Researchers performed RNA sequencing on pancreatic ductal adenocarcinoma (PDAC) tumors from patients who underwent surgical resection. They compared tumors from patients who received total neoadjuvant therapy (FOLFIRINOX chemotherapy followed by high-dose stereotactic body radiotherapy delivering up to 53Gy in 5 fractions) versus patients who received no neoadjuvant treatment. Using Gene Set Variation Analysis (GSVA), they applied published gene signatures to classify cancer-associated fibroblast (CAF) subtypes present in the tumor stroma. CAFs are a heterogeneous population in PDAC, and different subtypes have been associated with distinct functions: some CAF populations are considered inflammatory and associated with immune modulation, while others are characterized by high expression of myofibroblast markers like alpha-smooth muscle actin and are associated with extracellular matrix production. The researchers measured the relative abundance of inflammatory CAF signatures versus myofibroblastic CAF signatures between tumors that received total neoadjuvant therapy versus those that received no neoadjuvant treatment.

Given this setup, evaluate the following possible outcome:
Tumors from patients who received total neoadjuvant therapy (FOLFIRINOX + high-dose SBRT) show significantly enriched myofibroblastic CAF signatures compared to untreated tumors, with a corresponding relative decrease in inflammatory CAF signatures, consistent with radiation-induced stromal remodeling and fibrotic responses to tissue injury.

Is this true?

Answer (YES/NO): NO